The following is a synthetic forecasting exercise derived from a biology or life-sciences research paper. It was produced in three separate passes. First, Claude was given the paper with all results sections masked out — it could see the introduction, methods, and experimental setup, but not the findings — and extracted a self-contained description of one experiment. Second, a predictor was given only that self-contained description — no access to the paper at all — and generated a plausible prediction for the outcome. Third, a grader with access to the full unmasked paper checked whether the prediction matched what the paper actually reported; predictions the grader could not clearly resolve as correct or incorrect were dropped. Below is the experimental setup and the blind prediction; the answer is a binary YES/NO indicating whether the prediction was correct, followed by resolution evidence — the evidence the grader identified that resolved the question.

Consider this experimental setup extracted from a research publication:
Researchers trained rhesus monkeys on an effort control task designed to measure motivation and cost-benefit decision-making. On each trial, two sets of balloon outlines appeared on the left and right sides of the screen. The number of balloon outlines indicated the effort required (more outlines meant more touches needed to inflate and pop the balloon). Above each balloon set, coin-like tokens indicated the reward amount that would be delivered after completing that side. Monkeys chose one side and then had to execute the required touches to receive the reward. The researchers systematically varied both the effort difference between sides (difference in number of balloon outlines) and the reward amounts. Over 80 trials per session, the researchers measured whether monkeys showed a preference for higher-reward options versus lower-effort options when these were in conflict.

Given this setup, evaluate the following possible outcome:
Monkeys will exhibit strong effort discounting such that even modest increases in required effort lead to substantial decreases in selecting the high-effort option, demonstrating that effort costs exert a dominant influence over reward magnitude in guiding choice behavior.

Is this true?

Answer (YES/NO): NO